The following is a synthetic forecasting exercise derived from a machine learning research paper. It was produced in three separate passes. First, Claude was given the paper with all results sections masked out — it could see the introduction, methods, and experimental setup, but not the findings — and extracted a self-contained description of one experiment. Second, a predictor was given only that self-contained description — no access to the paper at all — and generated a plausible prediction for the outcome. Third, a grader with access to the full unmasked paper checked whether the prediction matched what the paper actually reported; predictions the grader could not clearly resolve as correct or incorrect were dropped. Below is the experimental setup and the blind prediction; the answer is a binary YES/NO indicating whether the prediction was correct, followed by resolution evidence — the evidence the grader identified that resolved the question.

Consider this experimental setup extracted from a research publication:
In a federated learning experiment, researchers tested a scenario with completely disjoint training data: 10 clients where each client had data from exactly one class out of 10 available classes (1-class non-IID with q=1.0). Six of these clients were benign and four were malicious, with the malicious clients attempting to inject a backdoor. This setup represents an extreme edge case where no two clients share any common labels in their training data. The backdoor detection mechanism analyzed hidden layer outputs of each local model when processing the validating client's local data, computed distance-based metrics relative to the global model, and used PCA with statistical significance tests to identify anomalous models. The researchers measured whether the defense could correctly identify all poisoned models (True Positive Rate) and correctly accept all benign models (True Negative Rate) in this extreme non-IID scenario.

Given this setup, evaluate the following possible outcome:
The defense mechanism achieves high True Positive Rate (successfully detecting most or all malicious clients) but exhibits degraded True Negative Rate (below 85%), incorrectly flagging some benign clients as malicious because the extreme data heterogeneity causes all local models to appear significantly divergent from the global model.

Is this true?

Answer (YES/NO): NO